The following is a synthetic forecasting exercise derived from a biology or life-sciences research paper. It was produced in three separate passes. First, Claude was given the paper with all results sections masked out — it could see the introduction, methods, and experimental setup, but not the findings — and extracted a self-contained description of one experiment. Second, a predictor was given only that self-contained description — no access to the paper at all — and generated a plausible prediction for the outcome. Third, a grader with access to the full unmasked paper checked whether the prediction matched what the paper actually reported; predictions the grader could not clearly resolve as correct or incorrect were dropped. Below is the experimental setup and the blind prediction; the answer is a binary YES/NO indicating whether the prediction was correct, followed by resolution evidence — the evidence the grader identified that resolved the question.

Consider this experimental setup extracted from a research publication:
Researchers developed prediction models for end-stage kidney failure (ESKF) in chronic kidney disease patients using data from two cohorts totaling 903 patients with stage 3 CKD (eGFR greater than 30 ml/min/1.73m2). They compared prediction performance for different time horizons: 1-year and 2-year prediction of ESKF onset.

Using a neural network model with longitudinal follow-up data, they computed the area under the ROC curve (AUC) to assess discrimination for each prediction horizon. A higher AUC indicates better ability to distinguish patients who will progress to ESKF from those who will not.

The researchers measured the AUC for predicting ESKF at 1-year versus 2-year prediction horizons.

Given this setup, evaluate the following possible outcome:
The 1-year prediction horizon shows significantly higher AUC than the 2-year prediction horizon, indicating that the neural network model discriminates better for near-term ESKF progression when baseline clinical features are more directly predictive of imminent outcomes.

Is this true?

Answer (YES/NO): NO